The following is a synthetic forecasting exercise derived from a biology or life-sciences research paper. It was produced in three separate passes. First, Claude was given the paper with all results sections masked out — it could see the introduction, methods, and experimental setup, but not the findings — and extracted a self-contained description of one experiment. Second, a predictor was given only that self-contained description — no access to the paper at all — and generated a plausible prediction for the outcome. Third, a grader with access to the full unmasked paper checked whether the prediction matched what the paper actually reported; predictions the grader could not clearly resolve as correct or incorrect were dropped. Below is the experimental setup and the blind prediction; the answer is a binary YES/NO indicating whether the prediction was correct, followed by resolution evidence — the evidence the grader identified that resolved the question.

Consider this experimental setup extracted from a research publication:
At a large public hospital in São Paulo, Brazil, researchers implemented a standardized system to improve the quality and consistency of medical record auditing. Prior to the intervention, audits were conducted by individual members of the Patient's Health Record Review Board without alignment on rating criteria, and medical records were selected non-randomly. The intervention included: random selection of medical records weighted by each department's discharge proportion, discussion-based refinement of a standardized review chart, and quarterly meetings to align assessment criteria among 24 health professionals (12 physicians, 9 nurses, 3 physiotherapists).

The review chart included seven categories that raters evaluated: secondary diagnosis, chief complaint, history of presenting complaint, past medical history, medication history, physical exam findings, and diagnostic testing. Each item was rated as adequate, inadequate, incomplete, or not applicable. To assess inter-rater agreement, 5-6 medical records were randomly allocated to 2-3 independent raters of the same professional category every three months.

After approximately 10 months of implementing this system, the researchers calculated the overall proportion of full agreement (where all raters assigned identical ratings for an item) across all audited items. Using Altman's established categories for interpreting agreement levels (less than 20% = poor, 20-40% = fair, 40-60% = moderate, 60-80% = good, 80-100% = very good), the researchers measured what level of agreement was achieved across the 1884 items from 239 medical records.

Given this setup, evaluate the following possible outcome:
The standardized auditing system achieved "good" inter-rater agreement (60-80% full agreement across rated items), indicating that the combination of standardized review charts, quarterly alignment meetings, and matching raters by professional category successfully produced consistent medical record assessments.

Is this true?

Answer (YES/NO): YES